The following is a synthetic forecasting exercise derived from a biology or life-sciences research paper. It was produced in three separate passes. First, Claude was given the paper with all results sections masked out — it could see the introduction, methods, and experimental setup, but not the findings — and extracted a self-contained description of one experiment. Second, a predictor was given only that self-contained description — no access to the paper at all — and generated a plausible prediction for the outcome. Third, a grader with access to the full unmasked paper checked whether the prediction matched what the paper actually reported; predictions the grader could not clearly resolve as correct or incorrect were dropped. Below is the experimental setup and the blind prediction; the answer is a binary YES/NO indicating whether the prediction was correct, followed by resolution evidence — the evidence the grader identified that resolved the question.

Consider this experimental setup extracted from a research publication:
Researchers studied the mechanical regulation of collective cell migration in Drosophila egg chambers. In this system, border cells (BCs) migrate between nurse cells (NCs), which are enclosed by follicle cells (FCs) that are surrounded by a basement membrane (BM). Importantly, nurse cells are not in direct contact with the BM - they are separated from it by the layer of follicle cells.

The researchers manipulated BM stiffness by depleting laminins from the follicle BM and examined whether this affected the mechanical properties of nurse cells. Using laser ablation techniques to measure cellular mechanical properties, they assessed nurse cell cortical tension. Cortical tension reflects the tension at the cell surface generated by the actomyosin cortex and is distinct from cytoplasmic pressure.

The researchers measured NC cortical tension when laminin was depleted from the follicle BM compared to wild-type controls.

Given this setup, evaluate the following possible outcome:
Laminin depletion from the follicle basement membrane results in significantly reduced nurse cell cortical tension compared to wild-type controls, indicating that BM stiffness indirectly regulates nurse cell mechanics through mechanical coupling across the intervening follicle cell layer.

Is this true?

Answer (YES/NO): YES